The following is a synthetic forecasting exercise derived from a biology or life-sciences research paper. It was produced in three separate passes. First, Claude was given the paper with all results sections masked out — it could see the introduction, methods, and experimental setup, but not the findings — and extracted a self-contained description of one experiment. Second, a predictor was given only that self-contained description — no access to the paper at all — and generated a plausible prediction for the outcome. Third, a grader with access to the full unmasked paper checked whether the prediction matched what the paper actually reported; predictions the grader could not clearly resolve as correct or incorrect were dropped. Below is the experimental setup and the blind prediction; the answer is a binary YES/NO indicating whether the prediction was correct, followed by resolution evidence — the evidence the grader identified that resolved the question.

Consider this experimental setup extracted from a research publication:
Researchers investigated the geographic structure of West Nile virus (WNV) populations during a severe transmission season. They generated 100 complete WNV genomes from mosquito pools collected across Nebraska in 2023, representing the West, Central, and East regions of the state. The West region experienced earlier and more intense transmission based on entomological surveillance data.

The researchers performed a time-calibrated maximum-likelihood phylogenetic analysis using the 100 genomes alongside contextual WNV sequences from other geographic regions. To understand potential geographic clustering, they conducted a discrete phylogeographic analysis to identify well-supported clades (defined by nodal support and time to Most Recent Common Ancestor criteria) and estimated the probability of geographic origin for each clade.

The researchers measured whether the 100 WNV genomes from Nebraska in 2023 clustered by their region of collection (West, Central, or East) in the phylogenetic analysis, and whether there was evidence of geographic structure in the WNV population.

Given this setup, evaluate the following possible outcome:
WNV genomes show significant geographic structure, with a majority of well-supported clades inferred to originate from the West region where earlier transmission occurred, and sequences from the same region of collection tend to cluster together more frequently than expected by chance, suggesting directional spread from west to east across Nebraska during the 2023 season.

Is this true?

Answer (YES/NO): NO